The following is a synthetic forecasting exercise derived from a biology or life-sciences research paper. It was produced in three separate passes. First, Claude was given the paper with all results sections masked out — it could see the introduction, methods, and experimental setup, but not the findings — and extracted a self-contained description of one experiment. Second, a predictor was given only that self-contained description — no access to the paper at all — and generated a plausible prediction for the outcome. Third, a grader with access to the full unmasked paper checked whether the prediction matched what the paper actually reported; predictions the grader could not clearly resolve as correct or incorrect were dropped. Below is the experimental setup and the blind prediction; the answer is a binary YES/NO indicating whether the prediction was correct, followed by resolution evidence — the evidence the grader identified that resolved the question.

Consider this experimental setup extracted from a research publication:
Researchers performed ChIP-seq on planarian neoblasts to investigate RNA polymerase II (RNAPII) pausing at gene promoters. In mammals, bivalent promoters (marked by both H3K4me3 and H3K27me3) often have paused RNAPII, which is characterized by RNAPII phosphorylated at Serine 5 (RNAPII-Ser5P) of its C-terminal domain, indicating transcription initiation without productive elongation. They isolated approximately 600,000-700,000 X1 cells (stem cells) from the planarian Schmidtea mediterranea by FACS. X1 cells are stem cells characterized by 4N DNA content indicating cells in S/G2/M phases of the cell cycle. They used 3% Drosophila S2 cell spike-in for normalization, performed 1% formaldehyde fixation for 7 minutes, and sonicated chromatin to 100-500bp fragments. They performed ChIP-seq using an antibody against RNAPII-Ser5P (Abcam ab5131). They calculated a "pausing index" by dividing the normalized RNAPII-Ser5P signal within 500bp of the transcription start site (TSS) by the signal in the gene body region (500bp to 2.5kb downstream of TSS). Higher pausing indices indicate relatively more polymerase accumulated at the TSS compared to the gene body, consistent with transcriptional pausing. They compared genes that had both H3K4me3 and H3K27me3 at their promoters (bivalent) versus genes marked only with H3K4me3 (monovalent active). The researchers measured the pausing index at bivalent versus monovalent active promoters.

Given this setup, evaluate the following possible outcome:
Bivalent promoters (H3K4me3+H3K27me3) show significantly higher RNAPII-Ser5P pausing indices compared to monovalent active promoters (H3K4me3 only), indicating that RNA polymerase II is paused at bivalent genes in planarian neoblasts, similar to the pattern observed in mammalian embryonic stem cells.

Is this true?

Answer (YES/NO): YES